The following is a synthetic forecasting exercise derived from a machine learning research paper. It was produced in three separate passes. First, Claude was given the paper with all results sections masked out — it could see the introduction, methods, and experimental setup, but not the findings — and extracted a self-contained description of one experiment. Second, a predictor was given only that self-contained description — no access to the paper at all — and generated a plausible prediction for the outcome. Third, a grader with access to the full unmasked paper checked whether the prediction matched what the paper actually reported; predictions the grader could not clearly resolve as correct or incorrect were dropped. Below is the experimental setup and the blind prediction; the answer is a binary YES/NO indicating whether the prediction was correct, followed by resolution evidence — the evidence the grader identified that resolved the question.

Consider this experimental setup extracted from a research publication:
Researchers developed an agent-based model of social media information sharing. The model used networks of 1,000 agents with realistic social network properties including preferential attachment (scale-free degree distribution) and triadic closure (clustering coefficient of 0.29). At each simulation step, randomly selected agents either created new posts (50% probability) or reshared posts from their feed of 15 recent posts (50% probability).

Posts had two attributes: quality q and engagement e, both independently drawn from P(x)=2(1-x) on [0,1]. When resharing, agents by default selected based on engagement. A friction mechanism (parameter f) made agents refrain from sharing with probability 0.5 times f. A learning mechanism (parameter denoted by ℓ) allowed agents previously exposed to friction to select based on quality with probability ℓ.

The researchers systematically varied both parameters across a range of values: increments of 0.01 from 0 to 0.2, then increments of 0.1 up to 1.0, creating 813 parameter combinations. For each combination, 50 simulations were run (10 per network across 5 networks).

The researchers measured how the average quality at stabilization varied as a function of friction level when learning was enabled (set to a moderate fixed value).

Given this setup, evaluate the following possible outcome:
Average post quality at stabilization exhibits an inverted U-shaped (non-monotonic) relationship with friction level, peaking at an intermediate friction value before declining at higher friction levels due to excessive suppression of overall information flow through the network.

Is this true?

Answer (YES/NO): NO